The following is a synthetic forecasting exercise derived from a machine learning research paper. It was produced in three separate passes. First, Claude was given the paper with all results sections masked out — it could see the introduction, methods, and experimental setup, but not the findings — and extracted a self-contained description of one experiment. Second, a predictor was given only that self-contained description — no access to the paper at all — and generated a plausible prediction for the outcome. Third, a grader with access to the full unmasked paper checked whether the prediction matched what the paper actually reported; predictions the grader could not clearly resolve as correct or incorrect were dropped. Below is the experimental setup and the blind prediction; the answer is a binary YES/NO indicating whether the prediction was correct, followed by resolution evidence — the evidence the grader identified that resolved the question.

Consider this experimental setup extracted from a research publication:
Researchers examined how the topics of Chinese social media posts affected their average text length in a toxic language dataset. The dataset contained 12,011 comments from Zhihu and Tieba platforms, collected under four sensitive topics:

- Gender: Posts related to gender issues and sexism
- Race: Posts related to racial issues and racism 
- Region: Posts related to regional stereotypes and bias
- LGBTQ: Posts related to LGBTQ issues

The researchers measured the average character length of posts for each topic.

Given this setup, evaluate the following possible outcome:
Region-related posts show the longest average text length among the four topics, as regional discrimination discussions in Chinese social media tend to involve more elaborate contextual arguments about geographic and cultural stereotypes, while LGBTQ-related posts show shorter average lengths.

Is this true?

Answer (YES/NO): NO